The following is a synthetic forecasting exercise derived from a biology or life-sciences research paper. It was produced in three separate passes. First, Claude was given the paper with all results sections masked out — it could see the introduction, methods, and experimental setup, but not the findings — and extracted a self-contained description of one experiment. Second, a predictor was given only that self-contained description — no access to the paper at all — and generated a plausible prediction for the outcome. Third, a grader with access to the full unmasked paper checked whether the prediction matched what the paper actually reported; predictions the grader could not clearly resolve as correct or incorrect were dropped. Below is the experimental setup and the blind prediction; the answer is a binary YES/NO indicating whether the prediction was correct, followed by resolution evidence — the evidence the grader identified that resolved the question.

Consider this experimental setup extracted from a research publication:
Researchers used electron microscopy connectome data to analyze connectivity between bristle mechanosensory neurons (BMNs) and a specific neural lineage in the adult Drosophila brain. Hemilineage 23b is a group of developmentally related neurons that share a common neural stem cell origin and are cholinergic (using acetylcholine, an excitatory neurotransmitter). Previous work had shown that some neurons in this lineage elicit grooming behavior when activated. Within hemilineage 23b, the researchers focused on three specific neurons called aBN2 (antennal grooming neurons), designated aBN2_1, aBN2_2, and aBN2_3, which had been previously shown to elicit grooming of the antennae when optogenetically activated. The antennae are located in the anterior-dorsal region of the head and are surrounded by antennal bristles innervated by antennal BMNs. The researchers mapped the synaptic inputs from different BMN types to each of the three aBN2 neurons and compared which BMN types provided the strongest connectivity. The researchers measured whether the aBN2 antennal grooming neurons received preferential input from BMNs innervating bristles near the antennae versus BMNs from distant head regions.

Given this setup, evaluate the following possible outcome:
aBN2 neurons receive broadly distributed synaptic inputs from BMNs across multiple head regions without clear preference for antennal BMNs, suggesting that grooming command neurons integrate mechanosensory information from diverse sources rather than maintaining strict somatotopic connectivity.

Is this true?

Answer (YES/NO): NO